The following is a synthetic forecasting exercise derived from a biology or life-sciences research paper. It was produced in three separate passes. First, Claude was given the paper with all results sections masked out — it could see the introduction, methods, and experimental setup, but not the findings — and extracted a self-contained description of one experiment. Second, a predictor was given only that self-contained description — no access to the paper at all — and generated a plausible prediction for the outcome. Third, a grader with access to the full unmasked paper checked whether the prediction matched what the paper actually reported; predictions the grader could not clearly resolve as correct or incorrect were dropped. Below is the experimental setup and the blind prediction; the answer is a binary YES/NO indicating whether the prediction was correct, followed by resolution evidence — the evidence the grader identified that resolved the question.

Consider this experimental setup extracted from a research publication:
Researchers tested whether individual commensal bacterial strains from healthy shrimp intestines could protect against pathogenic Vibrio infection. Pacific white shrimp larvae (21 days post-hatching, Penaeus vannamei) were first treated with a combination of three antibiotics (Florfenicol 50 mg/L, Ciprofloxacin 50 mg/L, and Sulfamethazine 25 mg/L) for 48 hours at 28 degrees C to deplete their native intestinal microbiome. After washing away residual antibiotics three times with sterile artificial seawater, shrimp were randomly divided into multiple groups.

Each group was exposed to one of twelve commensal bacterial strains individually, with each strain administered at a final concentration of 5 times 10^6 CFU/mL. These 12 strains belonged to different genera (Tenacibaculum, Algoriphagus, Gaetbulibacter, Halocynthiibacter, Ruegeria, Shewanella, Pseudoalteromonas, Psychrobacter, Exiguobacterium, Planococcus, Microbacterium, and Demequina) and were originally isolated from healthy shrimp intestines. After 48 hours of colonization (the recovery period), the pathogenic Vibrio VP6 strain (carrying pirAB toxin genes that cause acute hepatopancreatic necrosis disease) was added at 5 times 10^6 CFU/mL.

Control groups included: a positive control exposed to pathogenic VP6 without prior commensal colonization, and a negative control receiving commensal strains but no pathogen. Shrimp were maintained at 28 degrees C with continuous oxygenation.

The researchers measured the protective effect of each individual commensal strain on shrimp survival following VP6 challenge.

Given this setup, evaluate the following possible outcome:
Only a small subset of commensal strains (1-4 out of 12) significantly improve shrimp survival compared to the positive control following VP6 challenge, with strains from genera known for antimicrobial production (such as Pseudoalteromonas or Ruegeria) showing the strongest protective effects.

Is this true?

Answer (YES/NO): NO